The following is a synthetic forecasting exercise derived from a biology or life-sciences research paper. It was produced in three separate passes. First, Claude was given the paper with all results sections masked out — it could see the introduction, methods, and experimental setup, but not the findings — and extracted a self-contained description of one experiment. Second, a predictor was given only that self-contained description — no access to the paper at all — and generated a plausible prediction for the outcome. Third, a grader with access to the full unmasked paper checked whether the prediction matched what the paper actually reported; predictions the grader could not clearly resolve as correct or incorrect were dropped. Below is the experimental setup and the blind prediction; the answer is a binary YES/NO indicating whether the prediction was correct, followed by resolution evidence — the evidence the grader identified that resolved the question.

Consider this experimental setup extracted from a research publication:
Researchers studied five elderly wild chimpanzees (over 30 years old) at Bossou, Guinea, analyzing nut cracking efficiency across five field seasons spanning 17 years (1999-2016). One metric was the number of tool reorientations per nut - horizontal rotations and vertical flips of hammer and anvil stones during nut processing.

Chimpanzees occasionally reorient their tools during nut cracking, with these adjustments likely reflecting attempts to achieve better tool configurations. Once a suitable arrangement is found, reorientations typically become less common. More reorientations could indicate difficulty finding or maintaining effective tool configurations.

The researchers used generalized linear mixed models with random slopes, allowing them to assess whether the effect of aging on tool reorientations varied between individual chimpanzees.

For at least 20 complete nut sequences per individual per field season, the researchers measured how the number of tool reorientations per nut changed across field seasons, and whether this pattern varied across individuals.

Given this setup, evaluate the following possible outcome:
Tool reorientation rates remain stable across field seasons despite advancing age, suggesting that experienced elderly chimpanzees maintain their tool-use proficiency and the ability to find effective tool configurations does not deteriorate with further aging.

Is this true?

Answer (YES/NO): YES